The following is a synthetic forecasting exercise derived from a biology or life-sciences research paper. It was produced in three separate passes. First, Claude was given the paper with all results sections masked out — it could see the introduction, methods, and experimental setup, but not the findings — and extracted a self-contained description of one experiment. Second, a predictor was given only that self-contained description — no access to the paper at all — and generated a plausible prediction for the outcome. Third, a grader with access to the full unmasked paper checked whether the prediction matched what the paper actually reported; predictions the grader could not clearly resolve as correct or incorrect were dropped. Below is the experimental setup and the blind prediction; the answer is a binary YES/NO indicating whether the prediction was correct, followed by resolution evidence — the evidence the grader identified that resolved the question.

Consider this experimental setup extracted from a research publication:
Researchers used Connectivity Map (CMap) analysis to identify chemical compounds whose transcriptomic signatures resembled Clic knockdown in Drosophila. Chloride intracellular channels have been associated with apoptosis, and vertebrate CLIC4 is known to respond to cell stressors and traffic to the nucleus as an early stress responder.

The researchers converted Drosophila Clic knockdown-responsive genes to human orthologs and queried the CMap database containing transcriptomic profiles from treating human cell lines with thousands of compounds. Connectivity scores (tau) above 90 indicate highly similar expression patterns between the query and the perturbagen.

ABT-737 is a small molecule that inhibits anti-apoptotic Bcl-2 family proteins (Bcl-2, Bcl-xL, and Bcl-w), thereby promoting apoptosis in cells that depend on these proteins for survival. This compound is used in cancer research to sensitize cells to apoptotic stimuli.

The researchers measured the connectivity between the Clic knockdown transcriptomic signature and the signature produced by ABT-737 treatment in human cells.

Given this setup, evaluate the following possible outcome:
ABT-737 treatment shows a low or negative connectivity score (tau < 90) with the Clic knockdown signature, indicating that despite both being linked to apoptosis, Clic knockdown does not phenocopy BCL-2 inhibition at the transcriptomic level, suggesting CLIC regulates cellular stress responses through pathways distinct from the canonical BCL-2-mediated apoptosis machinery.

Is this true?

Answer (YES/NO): YES